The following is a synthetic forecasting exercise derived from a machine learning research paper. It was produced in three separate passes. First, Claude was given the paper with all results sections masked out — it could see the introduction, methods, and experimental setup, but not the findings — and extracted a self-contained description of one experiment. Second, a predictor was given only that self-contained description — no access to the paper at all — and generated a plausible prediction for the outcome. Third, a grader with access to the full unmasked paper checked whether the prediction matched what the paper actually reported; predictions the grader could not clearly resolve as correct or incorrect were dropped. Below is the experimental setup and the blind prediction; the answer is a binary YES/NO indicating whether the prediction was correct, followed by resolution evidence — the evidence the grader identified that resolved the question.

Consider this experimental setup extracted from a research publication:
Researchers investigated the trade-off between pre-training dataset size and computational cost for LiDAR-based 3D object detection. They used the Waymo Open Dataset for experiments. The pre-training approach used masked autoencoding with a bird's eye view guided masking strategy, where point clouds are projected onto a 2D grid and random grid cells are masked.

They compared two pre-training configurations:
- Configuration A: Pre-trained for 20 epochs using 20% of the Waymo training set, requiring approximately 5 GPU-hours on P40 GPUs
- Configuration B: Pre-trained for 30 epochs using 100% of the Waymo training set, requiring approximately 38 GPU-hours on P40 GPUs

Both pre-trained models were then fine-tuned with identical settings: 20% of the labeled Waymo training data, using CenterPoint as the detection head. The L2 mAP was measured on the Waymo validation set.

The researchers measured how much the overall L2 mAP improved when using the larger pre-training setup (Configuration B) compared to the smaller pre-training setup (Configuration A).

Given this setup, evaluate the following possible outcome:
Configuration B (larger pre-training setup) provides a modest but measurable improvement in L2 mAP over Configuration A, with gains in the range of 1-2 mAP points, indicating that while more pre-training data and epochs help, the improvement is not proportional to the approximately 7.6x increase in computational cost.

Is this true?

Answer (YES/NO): NO